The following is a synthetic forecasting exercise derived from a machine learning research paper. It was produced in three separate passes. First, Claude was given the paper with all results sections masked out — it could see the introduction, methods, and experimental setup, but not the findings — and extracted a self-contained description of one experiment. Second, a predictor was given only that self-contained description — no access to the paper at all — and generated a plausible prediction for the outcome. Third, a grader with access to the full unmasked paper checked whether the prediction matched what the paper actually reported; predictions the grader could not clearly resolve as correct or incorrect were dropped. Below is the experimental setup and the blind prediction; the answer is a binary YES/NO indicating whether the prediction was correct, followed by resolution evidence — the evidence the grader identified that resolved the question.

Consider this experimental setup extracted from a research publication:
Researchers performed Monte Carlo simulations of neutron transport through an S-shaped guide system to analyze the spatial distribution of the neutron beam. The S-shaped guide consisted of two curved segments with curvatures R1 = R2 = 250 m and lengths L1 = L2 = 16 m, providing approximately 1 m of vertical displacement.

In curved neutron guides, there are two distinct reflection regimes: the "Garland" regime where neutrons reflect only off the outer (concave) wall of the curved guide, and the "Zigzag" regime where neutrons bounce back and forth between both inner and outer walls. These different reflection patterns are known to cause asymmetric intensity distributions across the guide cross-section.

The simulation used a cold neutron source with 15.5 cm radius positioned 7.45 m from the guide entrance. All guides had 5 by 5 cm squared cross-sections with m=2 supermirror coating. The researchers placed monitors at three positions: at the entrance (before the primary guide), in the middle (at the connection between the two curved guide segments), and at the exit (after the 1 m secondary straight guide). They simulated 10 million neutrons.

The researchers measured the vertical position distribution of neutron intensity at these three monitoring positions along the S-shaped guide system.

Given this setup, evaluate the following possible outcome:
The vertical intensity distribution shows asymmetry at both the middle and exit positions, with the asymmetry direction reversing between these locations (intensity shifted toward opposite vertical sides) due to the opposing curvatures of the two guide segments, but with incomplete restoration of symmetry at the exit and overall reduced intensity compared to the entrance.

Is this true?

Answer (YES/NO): NO